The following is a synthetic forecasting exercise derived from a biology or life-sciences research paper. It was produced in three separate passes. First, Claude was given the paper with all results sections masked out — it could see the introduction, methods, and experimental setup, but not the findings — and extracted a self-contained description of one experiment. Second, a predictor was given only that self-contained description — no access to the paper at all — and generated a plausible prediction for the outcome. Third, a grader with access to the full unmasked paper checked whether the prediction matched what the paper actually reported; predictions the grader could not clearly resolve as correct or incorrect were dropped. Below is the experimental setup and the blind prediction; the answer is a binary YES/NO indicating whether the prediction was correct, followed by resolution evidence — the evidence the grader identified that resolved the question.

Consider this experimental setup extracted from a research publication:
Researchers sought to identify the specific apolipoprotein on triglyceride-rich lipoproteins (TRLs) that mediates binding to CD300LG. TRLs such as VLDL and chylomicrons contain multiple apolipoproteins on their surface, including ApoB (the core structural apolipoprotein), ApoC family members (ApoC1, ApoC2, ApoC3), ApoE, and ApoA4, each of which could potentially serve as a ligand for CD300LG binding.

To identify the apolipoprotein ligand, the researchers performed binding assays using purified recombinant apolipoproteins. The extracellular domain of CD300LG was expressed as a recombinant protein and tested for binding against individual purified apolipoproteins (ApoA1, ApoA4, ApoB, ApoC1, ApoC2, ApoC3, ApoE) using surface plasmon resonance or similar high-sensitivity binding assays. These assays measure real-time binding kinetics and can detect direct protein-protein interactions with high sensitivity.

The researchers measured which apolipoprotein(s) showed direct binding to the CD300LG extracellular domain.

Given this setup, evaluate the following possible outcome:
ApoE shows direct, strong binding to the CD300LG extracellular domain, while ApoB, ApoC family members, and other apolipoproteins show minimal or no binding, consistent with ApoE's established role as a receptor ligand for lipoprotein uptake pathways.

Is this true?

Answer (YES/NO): NO